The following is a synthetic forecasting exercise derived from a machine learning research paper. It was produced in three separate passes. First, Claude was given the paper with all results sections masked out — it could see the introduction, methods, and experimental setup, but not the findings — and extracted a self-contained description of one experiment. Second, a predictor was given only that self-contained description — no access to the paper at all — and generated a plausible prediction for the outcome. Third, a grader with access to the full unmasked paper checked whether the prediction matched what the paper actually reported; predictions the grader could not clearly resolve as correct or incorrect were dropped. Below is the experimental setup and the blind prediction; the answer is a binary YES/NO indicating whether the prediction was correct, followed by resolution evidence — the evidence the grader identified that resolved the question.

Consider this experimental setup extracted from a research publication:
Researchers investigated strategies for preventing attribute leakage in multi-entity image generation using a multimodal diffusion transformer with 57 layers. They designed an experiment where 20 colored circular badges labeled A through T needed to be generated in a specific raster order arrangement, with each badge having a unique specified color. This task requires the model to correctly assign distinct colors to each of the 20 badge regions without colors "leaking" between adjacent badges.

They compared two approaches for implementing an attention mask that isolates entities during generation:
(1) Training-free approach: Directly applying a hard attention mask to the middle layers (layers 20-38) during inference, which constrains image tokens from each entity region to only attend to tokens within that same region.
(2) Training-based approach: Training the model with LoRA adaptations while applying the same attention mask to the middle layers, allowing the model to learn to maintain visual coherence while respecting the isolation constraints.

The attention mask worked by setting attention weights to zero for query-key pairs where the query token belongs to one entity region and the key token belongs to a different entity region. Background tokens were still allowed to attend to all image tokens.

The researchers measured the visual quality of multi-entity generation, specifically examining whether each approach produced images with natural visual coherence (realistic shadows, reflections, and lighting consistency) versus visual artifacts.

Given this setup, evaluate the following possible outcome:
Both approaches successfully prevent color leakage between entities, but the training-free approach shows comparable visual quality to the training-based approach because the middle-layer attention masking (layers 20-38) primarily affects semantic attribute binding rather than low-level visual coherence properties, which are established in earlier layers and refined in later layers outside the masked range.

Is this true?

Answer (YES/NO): NO